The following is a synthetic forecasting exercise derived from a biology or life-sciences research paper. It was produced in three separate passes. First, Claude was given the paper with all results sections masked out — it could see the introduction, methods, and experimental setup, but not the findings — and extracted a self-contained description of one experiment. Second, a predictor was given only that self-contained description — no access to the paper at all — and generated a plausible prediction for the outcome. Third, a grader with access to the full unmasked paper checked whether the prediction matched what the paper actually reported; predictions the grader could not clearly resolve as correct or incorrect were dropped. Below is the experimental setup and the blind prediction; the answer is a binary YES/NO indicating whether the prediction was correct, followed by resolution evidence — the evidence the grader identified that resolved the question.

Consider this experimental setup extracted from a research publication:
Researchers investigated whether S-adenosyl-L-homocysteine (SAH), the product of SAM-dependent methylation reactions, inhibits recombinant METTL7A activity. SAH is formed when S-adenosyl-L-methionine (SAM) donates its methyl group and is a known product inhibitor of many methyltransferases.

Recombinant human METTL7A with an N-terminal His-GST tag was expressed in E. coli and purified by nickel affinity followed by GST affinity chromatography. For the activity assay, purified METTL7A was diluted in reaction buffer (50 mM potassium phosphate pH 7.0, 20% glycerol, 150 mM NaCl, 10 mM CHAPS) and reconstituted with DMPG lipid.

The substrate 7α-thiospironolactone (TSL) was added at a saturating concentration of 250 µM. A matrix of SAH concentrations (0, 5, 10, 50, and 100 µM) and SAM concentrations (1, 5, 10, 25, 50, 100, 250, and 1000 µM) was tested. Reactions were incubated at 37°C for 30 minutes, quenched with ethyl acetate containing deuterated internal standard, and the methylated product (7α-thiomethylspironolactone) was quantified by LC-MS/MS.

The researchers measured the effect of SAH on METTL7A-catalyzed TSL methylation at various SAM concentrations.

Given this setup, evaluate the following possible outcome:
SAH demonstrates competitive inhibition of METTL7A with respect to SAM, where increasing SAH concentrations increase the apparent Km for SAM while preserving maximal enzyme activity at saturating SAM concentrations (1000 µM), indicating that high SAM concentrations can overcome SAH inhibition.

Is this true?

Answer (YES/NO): YES